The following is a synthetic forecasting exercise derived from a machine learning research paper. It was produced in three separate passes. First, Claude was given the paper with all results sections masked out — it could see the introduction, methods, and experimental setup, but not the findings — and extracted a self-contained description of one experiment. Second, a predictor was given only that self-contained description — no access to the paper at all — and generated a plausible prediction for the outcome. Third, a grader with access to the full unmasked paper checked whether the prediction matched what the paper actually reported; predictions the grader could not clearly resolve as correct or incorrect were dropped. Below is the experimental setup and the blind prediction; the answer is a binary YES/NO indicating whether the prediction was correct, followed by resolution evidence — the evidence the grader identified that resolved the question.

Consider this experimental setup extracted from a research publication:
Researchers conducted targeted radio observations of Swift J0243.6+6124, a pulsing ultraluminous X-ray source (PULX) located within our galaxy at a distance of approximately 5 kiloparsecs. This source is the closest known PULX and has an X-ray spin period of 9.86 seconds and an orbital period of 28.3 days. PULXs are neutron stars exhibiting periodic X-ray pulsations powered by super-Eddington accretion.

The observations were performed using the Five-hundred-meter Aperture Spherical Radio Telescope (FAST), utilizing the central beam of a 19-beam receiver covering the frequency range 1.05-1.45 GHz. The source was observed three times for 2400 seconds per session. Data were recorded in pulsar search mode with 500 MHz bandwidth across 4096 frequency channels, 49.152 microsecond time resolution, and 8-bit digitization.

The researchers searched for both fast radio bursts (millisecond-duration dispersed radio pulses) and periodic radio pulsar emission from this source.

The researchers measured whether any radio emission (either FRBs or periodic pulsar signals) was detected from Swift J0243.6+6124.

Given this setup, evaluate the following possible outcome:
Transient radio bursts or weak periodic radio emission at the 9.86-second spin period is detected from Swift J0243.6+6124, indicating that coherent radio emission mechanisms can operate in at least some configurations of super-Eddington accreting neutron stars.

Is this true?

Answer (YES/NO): NO